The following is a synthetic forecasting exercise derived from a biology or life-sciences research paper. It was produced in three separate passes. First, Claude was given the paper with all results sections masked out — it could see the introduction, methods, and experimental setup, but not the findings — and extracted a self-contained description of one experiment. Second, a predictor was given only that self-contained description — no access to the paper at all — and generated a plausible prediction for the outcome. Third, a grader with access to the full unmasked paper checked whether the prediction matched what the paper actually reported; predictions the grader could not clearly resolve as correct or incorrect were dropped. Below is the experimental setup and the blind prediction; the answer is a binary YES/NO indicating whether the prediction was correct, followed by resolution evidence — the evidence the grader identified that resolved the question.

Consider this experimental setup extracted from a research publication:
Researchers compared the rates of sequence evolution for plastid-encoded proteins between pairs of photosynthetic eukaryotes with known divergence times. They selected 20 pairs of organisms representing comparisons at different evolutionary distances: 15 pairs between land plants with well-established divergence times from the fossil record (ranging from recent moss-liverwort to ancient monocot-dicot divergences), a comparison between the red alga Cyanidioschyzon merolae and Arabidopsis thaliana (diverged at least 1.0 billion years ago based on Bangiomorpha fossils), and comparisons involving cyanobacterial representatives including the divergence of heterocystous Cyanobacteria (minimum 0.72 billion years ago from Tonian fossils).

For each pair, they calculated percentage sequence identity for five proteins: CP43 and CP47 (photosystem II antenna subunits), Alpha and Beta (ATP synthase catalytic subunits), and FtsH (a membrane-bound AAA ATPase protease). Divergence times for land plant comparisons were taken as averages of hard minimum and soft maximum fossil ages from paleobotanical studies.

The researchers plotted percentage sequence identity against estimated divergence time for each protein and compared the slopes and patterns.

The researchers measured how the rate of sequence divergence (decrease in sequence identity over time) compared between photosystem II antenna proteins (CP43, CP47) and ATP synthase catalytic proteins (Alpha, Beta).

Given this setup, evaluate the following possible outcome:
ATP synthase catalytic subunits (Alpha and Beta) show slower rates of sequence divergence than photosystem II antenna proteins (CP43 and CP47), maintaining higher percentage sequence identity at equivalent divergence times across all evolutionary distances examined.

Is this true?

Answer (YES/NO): NO